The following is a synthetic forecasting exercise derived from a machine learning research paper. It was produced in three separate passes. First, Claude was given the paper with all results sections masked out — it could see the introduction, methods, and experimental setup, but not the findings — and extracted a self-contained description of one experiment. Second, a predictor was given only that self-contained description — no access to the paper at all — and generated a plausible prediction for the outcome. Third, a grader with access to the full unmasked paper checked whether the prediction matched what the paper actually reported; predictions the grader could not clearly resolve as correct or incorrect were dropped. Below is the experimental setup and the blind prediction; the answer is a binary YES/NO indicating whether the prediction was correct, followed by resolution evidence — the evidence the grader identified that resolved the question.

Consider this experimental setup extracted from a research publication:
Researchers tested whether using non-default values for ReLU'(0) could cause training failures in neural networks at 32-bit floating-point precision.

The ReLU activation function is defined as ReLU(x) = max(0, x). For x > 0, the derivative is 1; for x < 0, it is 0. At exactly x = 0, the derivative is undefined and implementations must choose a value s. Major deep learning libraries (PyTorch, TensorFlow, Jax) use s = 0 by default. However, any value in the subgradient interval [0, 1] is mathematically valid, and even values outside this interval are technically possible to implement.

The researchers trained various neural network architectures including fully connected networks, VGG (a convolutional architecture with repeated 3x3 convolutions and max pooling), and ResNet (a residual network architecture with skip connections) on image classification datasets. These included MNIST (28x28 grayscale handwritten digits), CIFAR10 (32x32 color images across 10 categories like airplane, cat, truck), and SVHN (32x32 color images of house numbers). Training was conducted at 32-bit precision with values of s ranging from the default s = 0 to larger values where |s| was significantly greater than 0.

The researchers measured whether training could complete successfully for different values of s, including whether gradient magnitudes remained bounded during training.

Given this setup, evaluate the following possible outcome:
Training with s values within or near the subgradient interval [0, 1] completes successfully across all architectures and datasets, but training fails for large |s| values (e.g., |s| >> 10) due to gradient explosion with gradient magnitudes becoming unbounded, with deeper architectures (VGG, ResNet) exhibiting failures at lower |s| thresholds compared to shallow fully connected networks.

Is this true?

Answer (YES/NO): NO